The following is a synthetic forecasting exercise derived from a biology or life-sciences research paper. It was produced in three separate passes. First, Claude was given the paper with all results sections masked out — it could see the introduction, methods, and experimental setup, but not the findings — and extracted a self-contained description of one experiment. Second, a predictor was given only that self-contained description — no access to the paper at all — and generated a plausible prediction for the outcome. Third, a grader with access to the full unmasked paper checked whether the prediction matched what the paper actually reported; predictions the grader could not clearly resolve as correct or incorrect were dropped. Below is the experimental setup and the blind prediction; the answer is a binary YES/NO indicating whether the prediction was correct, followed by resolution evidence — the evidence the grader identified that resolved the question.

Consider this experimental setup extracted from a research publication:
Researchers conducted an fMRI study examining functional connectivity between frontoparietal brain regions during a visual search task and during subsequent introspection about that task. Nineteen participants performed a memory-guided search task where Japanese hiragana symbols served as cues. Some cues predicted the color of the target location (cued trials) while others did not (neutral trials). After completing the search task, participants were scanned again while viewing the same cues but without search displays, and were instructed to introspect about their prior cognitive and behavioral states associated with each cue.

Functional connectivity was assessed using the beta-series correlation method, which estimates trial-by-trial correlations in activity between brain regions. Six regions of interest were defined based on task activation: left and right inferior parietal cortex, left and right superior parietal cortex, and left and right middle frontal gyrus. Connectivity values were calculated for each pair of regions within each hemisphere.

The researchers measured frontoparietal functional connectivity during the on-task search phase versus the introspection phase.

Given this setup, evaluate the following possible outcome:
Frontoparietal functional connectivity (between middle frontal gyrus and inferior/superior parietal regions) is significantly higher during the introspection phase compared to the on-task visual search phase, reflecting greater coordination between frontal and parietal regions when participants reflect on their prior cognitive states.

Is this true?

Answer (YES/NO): NO